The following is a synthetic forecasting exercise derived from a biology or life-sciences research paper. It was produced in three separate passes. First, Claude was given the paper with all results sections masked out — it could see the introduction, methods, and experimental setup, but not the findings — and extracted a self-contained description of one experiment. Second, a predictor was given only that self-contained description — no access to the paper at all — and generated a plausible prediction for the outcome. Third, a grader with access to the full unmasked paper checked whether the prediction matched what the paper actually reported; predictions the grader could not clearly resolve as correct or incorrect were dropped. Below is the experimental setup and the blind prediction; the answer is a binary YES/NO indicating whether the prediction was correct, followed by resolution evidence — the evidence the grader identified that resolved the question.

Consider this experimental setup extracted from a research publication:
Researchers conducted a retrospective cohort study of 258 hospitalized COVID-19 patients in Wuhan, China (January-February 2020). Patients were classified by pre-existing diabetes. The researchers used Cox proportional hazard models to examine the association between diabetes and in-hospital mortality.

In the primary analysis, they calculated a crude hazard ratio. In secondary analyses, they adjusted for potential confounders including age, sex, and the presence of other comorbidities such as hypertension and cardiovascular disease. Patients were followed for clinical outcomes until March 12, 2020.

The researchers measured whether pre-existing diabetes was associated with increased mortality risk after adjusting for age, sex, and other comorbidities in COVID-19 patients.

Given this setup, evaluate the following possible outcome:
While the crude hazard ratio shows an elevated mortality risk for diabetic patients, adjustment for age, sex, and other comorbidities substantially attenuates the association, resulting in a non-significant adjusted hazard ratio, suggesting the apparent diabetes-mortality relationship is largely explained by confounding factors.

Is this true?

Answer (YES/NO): NO